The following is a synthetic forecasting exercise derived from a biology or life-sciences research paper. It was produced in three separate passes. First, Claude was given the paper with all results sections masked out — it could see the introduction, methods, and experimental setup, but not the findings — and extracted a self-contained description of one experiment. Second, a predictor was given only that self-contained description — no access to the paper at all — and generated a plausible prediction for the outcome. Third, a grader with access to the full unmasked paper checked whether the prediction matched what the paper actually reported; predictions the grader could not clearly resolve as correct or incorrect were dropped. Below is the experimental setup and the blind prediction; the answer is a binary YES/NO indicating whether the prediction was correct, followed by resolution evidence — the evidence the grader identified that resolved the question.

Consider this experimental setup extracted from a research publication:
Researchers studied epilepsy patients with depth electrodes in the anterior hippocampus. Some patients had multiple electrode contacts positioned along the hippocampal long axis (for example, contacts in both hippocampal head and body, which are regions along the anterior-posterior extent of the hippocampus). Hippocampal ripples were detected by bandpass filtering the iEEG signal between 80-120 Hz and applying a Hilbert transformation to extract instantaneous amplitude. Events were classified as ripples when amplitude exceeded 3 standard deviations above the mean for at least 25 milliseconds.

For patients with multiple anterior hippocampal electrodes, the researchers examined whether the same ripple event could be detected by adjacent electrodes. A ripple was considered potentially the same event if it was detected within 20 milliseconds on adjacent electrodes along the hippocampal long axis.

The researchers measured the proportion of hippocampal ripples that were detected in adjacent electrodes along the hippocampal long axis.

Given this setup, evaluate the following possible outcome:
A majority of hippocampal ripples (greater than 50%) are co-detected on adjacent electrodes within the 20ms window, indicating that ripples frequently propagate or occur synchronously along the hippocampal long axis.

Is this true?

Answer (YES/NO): NO